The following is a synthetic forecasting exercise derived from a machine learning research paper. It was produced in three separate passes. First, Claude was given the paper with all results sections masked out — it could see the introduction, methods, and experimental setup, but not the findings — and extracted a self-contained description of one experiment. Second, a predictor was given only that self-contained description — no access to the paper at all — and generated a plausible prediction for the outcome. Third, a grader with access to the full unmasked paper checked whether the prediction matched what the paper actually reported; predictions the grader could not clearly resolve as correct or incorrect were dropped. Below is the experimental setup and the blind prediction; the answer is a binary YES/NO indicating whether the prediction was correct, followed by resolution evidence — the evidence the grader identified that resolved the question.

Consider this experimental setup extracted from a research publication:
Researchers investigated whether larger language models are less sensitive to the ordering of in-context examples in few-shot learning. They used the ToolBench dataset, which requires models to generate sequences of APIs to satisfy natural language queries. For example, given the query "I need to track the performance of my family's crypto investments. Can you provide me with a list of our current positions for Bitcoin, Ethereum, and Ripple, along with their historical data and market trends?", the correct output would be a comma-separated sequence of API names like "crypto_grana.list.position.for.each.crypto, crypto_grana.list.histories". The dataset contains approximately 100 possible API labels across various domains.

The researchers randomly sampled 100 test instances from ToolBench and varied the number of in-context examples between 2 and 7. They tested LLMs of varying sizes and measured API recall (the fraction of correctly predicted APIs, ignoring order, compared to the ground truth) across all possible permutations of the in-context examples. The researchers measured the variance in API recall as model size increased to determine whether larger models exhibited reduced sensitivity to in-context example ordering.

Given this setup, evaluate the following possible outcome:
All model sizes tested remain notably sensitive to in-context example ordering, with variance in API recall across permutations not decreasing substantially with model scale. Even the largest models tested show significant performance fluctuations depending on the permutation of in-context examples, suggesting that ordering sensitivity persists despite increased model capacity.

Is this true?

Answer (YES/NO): YES